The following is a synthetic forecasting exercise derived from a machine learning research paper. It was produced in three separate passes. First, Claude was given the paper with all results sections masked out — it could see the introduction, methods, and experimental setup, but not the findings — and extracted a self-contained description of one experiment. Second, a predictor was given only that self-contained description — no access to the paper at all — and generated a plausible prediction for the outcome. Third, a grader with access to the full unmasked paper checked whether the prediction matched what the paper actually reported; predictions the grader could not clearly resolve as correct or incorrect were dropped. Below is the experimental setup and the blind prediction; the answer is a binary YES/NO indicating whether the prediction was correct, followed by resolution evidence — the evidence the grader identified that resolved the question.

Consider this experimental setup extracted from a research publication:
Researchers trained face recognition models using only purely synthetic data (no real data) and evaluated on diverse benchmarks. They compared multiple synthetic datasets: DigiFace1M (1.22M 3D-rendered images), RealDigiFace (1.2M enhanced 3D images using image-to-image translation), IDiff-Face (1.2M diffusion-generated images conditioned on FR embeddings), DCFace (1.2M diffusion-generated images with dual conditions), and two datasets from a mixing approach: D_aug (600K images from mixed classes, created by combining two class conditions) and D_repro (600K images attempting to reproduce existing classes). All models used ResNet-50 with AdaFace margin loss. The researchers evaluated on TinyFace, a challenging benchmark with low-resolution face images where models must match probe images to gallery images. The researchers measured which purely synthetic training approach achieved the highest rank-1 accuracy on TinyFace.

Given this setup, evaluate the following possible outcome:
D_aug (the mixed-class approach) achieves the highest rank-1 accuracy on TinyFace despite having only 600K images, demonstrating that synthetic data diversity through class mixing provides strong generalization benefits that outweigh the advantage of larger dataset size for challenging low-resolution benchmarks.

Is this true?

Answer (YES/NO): NO